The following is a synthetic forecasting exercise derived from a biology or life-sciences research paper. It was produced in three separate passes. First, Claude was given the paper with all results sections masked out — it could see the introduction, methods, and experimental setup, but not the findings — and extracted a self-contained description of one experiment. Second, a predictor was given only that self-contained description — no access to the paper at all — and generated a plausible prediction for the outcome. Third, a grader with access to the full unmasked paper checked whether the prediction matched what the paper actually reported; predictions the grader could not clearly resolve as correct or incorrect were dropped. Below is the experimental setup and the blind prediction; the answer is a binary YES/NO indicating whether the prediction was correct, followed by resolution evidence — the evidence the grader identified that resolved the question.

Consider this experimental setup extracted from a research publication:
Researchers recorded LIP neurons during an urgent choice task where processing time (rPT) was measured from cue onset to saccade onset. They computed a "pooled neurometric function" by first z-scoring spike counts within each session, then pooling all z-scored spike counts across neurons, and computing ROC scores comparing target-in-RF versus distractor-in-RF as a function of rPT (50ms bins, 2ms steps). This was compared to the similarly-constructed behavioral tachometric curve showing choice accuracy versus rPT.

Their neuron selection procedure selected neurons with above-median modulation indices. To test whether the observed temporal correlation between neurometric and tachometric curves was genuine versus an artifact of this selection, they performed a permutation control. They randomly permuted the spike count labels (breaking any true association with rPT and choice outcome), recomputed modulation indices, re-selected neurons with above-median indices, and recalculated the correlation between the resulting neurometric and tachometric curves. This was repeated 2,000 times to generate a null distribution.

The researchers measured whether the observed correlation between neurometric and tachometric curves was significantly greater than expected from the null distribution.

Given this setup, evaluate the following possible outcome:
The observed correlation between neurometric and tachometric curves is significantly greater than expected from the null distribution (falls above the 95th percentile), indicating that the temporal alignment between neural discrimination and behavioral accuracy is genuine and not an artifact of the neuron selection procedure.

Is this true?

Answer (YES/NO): YES